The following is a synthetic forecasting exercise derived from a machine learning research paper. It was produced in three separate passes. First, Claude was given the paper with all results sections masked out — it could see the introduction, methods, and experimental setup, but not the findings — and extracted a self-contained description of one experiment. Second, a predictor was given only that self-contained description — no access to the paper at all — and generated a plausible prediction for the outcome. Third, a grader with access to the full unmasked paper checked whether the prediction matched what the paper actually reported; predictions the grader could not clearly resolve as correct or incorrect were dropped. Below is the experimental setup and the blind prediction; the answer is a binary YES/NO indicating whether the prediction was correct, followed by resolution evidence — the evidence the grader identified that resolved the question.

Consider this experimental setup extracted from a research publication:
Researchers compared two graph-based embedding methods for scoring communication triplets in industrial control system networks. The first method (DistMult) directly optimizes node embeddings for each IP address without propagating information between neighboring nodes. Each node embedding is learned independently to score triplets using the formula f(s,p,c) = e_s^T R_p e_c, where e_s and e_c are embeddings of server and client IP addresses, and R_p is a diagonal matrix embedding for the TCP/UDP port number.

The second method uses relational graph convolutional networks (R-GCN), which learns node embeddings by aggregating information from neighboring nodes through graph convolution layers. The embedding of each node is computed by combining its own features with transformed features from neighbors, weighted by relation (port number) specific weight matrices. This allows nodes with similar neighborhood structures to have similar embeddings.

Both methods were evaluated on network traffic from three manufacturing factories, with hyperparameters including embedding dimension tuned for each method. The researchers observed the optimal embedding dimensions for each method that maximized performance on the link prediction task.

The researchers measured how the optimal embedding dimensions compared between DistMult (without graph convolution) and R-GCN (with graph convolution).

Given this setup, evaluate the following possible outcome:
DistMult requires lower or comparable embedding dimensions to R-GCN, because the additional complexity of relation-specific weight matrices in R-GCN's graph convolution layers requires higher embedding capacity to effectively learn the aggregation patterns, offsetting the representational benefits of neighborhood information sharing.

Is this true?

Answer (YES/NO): YES